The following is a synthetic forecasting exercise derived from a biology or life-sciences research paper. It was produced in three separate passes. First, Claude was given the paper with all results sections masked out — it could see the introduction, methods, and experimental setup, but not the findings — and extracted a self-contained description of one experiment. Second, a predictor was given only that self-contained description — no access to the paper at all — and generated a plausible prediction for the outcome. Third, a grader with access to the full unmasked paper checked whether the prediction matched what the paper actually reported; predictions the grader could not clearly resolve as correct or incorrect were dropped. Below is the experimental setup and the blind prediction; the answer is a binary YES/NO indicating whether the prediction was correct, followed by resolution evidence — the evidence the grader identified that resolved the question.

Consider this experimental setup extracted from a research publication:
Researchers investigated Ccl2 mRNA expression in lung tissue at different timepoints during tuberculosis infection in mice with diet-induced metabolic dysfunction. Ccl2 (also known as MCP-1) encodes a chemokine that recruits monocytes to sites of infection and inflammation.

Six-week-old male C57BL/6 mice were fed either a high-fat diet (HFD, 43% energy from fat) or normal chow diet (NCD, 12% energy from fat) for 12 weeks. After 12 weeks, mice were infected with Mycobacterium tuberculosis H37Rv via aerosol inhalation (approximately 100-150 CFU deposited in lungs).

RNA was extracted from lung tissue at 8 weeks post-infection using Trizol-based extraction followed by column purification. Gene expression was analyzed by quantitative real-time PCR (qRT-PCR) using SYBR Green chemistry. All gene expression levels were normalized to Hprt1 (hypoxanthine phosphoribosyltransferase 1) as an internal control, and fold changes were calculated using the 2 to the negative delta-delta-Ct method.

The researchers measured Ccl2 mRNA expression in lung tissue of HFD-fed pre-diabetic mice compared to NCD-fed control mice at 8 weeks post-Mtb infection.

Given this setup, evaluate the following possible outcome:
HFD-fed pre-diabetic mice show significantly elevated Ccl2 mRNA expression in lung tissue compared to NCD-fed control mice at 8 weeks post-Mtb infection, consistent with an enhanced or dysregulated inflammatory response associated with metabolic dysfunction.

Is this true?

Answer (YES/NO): NO